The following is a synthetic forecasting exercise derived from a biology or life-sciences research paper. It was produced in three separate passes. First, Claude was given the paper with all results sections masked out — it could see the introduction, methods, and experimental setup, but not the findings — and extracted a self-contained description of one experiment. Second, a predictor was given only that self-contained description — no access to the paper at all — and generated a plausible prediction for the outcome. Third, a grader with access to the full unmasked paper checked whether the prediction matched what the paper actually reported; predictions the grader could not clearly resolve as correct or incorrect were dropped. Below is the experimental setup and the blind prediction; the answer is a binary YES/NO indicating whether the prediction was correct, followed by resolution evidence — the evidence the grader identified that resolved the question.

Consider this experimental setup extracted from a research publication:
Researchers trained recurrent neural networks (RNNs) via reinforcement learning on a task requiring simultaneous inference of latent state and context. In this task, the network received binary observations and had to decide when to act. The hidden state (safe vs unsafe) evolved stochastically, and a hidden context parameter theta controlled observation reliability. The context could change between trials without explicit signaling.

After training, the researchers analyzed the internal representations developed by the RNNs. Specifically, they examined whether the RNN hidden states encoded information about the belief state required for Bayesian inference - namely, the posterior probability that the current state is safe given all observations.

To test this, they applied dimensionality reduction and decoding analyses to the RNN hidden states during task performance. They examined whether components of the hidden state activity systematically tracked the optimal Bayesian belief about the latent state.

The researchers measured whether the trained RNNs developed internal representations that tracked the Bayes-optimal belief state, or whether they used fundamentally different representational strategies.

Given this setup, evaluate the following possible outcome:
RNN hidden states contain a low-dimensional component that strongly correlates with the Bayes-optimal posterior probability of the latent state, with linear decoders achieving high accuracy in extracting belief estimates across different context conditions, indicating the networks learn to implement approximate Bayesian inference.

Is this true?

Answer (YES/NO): YES